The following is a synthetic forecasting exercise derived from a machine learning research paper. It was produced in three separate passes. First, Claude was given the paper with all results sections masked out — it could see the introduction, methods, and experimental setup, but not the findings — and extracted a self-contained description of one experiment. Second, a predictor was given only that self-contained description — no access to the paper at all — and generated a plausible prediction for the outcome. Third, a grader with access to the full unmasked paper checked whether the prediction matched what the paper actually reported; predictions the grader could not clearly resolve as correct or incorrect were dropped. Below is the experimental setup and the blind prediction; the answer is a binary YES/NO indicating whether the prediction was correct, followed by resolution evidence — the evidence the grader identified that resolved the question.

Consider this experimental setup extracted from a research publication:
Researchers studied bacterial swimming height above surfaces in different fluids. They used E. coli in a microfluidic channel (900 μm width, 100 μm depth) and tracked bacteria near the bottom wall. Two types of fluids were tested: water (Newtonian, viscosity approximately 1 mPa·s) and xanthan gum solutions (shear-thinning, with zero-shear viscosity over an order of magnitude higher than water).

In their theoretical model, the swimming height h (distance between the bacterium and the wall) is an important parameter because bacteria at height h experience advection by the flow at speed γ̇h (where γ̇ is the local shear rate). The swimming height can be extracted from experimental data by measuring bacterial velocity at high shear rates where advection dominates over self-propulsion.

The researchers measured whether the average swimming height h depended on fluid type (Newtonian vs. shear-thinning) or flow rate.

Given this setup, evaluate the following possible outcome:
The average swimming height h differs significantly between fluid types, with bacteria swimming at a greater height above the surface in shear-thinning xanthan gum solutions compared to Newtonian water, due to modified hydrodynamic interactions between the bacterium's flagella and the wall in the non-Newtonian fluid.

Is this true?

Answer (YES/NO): NO